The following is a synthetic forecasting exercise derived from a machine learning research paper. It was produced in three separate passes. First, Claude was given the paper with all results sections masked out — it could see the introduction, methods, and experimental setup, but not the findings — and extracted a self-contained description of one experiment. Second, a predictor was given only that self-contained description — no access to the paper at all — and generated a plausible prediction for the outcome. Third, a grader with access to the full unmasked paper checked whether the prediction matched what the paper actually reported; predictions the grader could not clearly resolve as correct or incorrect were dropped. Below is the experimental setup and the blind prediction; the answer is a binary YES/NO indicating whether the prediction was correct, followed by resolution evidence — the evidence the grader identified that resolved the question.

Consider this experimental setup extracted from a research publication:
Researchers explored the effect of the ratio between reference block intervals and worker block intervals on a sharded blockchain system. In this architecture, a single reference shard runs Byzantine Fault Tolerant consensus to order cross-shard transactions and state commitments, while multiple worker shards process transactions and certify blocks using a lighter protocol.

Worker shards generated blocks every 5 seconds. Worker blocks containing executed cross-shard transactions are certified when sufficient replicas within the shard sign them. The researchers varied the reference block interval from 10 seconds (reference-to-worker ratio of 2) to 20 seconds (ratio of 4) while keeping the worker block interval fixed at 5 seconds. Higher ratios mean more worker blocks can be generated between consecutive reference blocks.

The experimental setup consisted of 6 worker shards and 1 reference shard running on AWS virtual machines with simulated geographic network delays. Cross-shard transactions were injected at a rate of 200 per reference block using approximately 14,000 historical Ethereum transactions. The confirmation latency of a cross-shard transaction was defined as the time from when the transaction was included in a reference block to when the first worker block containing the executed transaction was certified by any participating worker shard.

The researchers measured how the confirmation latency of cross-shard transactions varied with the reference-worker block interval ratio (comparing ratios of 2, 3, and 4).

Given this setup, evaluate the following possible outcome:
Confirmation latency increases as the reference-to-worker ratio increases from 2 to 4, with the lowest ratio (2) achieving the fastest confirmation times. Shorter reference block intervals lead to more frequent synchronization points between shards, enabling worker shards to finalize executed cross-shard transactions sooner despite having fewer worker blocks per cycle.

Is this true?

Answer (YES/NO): NO